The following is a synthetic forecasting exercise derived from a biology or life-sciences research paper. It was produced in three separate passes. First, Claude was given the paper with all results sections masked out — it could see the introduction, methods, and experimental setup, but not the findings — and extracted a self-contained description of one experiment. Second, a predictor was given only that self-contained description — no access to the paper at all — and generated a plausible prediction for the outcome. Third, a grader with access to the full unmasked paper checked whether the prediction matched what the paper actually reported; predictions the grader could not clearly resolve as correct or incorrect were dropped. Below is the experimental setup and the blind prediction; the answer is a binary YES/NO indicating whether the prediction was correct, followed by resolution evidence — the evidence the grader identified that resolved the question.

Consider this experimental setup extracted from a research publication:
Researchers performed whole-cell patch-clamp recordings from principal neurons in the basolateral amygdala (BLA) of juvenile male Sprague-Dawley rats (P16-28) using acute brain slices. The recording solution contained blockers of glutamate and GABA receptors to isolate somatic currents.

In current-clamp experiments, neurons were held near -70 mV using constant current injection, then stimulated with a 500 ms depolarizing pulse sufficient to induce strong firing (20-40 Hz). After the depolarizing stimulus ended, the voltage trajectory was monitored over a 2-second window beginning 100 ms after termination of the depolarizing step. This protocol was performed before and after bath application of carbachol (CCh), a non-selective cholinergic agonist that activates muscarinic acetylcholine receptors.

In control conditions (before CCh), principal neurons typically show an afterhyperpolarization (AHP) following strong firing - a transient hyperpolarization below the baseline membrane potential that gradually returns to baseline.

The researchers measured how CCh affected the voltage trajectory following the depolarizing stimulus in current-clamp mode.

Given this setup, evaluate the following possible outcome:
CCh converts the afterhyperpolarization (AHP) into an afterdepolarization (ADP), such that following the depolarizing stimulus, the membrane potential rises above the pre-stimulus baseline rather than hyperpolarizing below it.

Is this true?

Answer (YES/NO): YES